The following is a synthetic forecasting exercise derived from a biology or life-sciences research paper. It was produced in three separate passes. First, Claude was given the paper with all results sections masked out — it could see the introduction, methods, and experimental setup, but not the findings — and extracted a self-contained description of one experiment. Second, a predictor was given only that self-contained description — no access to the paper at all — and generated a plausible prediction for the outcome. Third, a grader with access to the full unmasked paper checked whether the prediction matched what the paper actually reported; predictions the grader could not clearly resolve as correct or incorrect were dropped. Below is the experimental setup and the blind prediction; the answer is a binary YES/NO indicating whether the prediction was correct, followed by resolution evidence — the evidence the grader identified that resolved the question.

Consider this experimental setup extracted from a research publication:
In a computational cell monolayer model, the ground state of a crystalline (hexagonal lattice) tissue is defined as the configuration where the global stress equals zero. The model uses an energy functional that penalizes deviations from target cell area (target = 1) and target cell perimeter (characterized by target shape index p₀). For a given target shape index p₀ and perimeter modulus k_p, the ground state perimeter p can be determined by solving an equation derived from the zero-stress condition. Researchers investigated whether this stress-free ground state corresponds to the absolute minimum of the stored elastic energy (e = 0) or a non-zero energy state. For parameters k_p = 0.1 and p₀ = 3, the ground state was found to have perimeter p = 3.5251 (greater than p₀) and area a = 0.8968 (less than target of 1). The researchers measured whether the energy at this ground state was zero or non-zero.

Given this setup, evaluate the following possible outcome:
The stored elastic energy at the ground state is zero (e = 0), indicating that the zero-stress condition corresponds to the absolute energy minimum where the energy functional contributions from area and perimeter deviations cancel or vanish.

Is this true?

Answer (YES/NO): NO